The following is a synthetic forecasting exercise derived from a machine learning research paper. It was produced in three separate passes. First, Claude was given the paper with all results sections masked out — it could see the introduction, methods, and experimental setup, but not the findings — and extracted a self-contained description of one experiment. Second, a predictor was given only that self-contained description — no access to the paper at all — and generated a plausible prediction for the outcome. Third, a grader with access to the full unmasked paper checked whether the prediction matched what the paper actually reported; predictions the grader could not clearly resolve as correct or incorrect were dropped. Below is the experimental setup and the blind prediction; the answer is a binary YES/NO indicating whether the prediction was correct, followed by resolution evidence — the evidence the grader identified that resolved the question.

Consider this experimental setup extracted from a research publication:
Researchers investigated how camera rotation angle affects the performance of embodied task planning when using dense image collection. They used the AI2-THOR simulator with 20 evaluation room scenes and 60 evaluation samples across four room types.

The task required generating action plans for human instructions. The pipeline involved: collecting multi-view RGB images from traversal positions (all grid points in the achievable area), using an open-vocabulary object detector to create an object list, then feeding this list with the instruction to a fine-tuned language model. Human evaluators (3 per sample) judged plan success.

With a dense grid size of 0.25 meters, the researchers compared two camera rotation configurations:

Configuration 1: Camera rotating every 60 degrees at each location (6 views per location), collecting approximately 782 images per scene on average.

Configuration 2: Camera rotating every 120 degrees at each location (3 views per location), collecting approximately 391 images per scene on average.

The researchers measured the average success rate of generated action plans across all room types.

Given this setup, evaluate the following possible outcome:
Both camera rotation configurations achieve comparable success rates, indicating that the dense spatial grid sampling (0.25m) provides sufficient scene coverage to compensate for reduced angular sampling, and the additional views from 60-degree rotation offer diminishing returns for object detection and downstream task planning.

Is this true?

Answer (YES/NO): NO